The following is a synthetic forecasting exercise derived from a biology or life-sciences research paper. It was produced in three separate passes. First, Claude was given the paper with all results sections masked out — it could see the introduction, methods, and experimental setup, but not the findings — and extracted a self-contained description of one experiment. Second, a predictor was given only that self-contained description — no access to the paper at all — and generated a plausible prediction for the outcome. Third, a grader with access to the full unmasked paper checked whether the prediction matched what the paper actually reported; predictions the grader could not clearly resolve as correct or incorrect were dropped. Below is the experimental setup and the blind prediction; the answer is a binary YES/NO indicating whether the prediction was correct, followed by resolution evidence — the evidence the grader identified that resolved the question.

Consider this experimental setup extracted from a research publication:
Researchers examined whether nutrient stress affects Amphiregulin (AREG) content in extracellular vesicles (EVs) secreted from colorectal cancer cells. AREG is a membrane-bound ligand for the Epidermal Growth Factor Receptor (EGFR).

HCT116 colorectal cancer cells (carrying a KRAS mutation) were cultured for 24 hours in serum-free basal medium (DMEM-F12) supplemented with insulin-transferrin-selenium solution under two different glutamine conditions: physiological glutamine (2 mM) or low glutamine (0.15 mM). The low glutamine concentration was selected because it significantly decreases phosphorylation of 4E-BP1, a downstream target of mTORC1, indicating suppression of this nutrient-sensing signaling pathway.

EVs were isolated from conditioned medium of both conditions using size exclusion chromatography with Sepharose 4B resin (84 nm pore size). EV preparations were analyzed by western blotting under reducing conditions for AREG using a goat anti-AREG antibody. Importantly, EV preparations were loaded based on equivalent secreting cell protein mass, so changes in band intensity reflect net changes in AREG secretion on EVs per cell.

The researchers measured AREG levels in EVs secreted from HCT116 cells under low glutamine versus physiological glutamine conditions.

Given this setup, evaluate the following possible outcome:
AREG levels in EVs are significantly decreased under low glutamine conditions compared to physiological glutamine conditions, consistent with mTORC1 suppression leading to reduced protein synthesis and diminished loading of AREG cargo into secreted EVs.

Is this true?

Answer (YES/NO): NO